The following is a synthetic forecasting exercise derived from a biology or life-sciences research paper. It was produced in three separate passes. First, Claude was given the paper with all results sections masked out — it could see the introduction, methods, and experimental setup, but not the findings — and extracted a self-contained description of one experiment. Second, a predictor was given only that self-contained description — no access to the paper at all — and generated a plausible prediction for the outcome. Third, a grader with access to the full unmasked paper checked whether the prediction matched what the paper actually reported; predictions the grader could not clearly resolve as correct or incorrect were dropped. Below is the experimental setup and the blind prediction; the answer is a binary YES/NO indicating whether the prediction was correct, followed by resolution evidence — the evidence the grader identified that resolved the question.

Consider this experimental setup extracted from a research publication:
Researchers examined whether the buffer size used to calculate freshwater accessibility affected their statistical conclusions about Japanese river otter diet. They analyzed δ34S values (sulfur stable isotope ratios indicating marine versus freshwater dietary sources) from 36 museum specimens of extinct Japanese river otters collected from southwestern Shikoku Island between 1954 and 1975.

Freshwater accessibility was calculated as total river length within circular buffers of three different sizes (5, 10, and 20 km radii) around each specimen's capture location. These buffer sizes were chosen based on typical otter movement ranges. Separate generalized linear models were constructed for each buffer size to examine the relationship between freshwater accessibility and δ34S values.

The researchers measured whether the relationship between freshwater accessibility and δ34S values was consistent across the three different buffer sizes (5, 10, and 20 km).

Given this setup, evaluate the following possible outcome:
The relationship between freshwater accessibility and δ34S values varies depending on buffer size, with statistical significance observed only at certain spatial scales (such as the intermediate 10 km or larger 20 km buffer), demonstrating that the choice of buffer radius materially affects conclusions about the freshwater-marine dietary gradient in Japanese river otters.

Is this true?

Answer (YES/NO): NO